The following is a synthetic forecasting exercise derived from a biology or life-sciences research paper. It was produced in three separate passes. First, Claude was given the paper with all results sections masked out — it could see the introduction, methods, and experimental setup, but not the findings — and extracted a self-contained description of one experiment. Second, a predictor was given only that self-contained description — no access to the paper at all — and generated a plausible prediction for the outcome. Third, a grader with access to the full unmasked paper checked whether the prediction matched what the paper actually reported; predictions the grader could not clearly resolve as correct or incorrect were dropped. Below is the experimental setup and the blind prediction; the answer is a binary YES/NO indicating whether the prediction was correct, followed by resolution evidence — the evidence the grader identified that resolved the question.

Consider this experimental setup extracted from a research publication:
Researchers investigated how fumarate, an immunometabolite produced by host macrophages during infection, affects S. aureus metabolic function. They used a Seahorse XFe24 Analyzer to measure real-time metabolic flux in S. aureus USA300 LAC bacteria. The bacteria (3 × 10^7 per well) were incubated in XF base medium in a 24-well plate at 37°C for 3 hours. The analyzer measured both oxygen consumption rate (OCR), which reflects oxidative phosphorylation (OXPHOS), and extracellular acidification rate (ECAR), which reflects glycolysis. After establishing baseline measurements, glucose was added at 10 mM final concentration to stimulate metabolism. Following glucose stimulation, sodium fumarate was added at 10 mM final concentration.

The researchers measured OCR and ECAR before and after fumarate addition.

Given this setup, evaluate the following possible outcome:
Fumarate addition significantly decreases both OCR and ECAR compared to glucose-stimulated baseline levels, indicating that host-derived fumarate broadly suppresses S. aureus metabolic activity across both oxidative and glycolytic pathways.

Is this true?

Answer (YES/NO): YES